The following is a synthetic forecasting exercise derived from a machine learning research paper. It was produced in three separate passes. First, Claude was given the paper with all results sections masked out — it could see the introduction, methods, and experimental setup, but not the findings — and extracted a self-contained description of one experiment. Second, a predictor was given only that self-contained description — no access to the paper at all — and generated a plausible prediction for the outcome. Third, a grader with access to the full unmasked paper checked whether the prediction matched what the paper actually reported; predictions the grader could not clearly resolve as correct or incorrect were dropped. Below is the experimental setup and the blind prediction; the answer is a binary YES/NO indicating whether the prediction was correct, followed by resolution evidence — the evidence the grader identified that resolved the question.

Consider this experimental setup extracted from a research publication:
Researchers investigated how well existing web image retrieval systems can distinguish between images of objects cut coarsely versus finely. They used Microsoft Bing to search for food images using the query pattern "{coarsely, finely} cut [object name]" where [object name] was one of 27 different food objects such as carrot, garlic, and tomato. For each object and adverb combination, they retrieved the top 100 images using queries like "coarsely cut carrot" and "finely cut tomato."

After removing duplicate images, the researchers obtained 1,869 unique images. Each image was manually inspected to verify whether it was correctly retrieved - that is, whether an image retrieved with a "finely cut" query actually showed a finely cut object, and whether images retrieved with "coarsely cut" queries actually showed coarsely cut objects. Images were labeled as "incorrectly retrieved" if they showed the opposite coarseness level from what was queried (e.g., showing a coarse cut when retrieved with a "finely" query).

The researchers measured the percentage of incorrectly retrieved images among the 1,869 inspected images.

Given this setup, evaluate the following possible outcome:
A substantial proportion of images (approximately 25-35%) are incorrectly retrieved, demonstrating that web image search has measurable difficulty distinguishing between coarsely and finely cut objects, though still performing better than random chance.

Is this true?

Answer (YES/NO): NO